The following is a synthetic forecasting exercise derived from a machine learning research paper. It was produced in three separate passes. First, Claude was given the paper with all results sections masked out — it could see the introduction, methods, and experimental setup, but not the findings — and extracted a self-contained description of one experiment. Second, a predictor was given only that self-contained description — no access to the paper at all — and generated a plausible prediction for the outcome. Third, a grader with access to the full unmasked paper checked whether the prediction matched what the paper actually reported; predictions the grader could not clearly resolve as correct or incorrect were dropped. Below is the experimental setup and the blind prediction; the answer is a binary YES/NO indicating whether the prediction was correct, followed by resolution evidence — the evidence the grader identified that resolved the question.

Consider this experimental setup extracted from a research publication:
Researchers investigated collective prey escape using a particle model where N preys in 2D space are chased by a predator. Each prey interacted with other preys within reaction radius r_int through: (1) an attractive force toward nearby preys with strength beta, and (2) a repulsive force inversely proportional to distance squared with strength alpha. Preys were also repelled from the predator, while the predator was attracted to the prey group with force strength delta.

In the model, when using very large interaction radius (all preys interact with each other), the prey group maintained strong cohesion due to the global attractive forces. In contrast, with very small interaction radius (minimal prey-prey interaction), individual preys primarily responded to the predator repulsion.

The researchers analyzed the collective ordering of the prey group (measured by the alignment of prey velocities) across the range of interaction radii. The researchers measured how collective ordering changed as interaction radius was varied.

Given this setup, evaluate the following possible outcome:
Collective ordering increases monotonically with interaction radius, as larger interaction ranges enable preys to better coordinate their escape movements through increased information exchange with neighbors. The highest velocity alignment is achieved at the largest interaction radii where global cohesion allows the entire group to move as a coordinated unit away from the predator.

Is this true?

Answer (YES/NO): NO